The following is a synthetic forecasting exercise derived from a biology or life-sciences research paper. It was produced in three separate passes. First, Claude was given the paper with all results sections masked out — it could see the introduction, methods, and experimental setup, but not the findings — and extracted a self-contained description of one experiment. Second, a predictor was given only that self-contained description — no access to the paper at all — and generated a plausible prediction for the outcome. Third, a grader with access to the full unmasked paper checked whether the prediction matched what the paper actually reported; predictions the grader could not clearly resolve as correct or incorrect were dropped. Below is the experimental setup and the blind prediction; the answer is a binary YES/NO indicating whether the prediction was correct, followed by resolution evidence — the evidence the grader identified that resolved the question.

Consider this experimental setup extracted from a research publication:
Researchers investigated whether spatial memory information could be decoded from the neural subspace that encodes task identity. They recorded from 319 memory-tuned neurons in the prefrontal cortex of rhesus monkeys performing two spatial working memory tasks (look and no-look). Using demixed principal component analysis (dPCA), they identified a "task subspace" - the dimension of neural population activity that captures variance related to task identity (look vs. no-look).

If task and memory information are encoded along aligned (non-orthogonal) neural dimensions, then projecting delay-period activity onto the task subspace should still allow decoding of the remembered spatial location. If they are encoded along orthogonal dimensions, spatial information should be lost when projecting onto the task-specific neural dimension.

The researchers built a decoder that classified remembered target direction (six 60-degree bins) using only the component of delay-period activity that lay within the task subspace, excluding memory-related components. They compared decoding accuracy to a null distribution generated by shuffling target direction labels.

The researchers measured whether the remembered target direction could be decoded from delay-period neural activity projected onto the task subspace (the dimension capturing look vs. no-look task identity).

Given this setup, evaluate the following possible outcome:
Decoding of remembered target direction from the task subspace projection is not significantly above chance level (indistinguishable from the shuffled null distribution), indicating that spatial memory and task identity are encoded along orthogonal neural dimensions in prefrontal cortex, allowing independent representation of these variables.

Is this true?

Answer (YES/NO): YES